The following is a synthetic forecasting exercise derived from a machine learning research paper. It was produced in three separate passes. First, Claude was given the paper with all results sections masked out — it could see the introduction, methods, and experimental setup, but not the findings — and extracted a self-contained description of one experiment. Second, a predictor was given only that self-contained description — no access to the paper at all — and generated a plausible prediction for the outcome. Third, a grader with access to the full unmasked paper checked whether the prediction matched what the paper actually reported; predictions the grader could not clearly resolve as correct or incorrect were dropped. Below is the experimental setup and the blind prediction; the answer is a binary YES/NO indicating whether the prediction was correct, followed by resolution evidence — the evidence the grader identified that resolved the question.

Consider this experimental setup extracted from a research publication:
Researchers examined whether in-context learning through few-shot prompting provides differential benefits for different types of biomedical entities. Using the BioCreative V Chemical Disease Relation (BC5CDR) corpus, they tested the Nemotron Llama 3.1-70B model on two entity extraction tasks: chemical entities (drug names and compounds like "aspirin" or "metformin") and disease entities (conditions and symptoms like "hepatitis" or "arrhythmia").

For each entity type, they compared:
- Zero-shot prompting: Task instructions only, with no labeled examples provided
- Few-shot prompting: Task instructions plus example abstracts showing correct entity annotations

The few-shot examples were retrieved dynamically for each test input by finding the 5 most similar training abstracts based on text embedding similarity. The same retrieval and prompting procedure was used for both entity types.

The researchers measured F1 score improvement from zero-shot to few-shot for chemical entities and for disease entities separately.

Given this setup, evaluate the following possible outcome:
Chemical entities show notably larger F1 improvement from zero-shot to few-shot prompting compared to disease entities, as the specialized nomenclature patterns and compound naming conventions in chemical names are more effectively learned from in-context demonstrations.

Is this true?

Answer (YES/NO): YES